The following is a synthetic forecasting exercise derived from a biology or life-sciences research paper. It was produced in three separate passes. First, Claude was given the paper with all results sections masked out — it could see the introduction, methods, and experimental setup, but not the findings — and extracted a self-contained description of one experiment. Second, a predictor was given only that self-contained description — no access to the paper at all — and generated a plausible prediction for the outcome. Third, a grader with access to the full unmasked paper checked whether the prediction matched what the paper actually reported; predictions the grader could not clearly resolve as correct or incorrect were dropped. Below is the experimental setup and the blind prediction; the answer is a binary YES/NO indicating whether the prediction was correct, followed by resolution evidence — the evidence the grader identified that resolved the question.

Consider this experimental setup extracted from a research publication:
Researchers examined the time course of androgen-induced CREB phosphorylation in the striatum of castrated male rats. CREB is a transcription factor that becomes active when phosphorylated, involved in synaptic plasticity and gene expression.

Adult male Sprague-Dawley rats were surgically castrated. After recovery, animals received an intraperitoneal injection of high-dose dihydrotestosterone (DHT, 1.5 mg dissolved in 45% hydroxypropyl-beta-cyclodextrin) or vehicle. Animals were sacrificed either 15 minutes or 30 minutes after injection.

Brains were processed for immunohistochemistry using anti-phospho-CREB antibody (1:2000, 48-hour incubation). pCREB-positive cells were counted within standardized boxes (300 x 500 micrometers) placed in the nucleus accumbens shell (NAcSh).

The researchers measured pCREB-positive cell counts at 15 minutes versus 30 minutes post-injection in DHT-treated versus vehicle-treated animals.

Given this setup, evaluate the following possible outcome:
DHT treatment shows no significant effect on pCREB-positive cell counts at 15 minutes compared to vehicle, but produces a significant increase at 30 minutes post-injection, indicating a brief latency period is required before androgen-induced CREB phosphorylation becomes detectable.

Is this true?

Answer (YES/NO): YES